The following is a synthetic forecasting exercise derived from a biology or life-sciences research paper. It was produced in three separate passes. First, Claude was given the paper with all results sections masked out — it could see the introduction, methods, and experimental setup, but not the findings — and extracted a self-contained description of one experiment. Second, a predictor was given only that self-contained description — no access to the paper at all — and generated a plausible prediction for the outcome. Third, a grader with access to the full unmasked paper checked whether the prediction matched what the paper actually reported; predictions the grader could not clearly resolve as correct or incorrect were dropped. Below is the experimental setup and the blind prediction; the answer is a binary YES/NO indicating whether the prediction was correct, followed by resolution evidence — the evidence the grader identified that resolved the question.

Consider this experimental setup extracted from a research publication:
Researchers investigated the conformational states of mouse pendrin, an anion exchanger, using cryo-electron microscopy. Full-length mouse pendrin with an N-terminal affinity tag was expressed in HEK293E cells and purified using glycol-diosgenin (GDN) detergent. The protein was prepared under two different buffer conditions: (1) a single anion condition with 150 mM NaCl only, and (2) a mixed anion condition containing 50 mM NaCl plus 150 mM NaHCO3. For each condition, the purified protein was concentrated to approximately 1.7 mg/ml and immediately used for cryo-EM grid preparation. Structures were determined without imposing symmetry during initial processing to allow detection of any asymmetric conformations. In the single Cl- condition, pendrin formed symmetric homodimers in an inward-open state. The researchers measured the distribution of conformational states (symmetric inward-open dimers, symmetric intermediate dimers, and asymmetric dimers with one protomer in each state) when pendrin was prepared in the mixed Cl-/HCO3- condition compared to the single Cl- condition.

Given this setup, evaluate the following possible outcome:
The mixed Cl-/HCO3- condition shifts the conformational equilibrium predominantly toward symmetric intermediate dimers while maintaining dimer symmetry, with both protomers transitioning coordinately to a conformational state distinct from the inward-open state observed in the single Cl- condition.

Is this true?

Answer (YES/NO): NO